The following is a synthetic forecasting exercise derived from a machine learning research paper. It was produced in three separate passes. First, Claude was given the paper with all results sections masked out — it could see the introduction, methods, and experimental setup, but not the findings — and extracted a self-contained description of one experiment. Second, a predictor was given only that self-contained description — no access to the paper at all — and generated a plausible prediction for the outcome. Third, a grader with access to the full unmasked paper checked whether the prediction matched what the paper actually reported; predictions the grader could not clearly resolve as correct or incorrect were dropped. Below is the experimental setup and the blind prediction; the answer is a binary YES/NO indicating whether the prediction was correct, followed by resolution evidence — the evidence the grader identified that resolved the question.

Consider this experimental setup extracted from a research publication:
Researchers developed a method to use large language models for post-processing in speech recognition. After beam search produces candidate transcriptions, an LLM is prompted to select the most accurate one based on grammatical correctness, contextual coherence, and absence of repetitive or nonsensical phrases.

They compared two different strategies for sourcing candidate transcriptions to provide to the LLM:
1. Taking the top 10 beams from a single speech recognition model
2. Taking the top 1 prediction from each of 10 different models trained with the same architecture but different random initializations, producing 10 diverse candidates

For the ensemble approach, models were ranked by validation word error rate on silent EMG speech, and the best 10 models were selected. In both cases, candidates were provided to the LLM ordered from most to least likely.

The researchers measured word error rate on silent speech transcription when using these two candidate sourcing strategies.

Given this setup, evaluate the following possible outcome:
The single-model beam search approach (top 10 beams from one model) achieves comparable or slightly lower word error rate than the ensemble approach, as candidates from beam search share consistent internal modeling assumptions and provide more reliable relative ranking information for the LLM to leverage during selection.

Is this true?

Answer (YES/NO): NO